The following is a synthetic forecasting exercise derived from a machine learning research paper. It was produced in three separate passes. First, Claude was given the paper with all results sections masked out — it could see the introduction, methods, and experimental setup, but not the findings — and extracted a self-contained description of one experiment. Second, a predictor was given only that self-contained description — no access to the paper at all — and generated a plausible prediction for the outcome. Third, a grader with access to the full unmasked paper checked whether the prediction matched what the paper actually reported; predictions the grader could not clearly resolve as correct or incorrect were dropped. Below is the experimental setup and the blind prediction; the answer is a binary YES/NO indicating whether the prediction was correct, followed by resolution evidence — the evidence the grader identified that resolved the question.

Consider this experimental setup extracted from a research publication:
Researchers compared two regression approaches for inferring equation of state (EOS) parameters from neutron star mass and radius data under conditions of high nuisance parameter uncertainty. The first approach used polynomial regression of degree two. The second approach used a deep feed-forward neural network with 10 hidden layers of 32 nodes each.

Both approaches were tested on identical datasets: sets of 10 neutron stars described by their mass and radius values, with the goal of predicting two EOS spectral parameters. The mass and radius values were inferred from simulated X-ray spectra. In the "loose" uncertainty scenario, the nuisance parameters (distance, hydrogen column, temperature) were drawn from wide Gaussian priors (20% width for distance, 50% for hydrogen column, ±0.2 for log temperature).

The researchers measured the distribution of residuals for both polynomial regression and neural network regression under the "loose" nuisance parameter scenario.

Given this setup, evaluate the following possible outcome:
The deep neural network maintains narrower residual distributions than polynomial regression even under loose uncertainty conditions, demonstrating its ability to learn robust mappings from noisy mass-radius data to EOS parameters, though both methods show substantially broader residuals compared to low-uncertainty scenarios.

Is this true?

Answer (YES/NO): YES